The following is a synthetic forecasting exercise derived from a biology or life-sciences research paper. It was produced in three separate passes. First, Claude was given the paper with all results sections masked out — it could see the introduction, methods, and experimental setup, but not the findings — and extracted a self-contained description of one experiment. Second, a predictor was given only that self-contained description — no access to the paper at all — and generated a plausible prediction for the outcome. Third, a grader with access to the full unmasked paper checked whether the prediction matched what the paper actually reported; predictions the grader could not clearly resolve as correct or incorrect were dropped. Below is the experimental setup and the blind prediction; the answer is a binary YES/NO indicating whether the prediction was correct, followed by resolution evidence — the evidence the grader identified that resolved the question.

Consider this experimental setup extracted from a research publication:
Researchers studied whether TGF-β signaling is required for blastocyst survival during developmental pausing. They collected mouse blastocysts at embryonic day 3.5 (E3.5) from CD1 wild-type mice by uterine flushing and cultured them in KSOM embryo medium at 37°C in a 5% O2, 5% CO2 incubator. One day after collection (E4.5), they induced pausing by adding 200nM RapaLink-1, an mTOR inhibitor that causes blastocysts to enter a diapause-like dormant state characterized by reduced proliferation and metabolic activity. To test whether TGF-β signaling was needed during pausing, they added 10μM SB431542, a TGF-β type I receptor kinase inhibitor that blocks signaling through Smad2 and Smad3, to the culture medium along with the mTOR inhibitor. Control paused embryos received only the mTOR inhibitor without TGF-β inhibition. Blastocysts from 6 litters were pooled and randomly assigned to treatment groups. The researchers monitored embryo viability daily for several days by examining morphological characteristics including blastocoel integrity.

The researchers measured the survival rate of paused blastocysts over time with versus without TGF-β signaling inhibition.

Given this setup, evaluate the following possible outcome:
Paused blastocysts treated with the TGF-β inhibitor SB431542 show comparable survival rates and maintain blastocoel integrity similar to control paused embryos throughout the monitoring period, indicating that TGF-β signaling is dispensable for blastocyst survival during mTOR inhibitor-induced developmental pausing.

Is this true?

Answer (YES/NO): NO